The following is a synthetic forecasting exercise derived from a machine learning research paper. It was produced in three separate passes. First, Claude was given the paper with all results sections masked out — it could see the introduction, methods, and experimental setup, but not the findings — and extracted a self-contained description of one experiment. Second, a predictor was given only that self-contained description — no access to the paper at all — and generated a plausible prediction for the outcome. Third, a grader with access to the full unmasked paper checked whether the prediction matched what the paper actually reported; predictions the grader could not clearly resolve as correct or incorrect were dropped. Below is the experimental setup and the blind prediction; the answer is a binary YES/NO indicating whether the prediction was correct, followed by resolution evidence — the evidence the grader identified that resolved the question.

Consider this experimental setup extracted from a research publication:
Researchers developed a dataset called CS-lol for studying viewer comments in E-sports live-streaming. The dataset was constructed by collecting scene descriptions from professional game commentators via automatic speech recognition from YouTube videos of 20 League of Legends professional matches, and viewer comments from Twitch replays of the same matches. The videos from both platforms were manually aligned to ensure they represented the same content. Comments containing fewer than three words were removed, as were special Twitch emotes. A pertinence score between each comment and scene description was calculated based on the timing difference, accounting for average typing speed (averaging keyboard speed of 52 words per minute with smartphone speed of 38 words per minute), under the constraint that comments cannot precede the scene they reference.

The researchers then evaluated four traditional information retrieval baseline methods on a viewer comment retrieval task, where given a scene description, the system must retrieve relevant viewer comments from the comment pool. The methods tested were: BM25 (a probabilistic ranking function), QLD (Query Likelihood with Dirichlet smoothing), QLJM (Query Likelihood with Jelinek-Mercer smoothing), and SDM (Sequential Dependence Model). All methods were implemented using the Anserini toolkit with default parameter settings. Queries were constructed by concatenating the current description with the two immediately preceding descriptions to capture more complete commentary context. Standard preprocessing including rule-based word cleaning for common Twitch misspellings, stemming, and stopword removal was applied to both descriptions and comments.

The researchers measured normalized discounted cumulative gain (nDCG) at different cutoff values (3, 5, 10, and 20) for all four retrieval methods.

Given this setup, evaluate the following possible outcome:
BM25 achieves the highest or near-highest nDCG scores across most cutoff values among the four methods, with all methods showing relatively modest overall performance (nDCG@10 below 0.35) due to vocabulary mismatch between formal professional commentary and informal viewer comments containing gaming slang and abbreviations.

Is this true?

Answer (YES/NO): NO